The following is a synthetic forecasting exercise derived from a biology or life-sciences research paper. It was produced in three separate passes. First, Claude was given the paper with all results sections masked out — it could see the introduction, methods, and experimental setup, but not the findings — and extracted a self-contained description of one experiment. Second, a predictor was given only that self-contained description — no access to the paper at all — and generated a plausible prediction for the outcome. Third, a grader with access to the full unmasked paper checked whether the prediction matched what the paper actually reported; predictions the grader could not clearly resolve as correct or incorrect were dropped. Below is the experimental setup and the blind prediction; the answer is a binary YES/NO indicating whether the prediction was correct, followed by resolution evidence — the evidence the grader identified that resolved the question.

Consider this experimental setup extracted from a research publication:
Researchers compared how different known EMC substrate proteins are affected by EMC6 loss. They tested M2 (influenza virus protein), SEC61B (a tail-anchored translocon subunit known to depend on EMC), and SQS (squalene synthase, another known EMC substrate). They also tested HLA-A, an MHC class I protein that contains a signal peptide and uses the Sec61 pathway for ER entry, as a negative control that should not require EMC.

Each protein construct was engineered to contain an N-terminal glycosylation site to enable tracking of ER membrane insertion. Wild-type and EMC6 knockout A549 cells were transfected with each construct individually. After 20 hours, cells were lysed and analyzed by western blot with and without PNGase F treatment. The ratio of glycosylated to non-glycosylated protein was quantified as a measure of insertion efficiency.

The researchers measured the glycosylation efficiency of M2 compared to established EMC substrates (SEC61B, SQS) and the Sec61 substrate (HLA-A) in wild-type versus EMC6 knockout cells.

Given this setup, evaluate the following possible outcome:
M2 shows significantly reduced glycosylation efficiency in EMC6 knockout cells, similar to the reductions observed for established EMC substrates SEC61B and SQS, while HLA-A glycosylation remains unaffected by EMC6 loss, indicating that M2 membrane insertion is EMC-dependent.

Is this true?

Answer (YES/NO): NO